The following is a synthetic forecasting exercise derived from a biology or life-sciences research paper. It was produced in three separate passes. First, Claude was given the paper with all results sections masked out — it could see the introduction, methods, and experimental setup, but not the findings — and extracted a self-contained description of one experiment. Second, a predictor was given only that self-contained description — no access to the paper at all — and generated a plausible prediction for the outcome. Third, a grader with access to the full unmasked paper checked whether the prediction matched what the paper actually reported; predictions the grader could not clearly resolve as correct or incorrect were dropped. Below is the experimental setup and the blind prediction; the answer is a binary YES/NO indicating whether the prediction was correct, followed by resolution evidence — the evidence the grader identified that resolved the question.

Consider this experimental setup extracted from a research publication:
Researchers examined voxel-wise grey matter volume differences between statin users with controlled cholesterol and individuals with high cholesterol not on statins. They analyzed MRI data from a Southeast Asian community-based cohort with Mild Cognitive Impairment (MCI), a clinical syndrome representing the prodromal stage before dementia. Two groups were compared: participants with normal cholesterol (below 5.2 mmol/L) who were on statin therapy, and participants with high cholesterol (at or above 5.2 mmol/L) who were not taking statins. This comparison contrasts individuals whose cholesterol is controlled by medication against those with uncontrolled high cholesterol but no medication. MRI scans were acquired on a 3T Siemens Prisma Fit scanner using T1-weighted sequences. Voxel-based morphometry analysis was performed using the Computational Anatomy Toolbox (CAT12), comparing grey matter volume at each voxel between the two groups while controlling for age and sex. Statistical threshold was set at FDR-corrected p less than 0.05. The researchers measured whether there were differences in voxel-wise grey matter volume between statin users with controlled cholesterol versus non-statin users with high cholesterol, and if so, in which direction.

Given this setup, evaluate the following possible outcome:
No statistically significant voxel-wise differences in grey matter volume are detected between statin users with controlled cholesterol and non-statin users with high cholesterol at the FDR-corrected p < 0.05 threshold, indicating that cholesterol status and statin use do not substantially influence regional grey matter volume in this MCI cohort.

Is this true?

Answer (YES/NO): NO